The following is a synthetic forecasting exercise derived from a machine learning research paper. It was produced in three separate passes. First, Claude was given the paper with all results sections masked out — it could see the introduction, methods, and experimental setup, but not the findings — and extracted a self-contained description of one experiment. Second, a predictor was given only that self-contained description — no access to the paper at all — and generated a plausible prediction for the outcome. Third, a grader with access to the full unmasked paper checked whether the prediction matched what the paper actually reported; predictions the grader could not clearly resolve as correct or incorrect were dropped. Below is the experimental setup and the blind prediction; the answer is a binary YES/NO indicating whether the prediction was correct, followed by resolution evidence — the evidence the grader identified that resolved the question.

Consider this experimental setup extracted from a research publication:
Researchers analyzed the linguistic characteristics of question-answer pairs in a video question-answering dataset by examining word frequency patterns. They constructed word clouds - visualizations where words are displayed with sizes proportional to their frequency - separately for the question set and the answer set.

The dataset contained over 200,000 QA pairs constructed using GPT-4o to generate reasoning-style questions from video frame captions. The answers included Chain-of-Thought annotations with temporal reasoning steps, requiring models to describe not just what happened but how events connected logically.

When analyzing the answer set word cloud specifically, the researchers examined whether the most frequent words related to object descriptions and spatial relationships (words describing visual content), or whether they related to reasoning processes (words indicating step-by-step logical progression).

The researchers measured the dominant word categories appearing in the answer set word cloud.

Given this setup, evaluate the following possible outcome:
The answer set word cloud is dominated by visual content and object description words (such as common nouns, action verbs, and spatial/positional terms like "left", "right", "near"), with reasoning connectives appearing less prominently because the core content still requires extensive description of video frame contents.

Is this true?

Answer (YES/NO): NO